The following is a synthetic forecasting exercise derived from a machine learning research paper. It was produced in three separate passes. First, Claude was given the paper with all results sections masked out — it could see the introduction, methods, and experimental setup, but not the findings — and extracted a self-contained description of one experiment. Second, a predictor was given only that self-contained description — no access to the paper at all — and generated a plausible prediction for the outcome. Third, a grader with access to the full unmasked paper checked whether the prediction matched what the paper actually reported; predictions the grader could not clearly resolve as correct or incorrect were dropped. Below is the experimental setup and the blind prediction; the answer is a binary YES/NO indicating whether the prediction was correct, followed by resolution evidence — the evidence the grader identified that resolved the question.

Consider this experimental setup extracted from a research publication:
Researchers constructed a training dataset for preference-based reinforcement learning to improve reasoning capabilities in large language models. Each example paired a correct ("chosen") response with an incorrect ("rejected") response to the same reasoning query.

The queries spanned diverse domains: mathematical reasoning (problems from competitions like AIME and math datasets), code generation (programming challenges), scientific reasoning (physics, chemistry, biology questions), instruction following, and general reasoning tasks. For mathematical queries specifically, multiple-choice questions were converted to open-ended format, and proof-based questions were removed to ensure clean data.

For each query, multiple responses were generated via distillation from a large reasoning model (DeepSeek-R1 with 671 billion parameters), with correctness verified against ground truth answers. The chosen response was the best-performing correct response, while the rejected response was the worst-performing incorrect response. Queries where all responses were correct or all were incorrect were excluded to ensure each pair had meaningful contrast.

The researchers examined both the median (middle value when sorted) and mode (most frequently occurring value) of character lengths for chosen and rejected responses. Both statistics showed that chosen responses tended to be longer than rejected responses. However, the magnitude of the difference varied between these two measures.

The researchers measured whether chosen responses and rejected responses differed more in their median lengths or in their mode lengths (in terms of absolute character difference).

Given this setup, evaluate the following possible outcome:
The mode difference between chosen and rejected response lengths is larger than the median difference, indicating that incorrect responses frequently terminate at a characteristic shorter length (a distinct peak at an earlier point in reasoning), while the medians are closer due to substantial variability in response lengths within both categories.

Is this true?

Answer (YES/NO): NO